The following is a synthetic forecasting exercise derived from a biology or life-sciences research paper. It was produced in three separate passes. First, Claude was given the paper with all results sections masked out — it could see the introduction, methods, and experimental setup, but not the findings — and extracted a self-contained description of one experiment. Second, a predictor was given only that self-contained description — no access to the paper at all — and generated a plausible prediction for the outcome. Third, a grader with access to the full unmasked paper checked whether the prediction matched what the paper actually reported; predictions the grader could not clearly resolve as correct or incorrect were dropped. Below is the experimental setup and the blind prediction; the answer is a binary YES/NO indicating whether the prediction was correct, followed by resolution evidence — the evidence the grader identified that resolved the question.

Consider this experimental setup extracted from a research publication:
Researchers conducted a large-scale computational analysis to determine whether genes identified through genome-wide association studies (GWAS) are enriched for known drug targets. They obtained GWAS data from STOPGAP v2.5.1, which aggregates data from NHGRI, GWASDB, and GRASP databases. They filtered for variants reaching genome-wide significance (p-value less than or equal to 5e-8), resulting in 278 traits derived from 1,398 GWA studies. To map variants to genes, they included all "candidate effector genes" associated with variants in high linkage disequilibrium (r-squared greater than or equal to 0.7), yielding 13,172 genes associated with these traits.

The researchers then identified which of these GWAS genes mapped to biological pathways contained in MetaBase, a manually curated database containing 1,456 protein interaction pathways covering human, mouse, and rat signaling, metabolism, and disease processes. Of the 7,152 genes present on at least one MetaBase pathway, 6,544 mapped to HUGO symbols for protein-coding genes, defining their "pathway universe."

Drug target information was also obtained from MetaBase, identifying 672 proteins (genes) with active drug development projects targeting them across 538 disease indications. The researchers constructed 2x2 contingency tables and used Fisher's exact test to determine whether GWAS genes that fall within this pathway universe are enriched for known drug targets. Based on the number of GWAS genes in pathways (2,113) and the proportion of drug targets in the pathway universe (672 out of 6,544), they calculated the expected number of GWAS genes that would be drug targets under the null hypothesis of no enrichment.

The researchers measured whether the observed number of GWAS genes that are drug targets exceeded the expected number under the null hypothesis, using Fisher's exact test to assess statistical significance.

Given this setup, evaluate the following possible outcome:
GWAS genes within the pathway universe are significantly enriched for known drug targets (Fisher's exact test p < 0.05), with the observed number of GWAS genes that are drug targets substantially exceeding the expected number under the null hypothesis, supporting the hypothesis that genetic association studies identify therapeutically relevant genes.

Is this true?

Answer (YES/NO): YES